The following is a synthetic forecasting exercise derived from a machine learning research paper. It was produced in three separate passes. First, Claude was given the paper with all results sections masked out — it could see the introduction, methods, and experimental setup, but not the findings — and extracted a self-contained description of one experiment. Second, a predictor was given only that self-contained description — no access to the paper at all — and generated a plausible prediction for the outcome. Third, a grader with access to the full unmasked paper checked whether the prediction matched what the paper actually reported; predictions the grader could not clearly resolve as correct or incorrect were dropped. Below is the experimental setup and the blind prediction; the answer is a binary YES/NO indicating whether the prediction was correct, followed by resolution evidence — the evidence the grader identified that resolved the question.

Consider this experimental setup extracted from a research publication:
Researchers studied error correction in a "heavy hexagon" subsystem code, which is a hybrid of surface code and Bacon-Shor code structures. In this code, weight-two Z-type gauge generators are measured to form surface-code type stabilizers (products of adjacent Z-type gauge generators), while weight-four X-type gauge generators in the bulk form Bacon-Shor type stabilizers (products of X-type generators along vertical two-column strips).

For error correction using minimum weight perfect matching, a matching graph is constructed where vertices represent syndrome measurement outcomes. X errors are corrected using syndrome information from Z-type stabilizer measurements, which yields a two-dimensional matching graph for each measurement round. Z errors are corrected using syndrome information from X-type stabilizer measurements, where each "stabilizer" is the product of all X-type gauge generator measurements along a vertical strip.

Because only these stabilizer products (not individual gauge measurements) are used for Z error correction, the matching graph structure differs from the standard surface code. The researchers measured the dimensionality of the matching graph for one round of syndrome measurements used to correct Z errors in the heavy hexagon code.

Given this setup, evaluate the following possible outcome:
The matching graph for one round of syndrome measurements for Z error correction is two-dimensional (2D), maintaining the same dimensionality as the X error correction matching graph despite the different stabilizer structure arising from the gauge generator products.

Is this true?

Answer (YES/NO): NO